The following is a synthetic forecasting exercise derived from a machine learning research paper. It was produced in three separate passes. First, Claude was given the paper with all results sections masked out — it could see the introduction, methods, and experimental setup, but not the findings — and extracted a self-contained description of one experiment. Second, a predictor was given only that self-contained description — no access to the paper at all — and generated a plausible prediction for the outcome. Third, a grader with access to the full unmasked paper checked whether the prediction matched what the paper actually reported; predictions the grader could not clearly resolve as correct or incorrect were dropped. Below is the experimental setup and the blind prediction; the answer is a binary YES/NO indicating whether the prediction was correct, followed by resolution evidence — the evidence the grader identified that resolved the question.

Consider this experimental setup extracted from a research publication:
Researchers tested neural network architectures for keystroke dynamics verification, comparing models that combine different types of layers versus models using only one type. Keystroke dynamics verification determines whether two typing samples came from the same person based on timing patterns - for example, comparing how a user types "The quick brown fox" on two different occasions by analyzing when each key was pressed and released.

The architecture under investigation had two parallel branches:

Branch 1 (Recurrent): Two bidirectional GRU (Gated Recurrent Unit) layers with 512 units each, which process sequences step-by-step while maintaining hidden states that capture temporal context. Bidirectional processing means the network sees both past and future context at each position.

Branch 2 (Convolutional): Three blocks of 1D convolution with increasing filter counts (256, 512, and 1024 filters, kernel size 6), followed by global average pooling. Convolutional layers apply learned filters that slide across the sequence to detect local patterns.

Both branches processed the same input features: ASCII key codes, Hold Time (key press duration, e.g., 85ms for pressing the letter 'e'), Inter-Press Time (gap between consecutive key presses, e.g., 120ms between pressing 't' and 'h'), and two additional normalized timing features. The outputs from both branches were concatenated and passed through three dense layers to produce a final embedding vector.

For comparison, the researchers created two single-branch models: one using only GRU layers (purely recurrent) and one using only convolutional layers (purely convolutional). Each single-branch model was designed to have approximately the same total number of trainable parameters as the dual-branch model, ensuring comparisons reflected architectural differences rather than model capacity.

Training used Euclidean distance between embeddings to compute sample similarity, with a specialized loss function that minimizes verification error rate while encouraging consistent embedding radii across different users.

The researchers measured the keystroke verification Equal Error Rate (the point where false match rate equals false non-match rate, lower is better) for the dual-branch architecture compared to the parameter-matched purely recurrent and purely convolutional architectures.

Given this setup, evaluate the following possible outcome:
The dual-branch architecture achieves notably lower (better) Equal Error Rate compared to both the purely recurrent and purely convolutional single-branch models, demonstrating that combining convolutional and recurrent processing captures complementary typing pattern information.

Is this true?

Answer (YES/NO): YES